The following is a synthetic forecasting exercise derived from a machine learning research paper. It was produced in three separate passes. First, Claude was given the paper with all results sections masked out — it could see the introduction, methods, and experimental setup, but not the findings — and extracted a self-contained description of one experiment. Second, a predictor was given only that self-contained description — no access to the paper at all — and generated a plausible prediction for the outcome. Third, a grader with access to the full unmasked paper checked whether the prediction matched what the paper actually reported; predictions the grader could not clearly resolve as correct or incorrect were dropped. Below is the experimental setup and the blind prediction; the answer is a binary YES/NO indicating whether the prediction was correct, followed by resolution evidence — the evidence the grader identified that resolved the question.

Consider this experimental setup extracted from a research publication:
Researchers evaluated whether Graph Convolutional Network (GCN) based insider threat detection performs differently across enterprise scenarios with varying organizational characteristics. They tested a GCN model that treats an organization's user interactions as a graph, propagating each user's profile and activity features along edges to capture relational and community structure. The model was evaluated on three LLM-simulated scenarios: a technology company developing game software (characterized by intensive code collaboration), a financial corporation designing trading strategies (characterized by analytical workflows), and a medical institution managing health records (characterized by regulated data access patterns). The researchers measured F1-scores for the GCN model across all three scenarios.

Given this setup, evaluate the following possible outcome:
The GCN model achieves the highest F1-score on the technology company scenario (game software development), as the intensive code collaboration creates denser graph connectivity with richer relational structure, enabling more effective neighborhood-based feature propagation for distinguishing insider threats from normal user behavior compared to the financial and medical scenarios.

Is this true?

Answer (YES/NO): NO